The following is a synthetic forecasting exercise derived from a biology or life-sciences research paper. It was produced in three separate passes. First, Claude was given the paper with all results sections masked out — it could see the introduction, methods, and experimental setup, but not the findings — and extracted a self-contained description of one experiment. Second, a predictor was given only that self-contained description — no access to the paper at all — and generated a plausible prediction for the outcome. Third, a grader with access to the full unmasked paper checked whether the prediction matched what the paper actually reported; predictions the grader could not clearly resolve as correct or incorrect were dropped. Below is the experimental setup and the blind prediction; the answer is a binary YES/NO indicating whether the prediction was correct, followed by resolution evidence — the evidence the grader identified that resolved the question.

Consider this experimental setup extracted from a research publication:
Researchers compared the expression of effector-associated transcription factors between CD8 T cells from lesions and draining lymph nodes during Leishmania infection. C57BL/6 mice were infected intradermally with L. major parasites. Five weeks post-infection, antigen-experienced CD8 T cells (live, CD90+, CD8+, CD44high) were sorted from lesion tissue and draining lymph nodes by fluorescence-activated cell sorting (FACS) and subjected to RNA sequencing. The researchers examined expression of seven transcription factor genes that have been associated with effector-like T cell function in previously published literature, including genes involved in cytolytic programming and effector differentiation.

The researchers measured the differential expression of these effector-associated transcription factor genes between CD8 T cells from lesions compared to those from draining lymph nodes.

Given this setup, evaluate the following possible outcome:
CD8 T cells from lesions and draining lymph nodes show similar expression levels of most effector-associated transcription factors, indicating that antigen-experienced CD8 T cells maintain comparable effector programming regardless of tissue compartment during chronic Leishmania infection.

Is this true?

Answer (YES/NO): NO